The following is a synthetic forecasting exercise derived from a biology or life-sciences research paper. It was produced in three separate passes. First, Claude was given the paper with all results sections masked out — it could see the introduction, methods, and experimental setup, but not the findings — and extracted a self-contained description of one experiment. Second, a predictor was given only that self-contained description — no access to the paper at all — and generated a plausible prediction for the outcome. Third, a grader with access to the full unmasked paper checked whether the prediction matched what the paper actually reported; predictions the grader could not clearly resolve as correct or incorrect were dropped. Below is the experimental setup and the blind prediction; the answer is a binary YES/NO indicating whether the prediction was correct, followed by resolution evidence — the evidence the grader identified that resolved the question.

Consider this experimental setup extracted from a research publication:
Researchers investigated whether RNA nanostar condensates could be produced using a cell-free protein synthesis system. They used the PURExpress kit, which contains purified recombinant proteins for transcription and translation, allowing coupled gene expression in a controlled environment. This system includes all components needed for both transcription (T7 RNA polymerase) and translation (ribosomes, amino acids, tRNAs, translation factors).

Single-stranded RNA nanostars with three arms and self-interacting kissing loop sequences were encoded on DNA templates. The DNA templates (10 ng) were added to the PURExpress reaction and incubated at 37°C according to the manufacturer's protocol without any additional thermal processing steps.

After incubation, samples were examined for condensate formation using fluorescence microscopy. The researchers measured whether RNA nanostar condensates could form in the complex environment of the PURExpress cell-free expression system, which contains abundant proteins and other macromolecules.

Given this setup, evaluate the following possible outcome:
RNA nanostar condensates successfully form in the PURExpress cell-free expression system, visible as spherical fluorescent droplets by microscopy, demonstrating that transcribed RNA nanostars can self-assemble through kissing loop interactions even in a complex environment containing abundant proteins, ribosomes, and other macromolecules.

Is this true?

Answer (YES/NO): YES